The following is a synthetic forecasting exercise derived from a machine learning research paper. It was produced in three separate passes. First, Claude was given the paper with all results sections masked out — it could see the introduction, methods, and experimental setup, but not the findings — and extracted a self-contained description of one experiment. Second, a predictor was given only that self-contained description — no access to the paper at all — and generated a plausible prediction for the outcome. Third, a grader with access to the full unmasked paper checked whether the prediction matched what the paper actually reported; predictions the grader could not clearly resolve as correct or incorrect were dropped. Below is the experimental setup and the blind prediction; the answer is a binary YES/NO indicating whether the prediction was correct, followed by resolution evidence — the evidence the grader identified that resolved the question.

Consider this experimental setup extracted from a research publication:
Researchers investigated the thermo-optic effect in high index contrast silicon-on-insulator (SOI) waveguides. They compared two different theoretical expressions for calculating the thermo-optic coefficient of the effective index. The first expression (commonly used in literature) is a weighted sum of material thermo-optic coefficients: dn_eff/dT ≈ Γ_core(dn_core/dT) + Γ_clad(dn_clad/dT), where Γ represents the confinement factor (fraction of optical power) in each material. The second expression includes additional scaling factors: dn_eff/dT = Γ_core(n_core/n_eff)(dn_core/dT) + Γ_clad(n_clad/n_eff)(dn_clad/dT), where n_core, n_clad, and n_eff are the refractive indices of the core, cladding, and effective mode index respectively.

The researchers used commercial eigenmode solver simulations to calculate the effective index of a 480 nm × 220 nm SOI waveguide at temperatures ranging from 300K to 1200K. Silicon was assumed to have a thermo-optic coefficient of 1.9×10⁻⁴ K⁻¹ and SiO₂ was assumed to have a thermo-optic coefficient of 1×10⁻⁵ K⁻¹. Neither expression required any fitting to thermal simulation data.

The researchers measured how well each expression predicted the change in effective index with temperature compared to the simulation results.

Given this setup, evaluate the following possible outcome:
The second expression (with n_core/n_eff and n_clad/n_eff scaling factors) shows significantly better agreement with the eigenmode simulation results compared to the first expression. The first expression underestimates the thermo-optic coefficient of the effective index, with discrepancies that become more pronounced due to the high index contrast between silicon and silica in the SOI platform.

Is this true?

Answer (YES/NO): YES